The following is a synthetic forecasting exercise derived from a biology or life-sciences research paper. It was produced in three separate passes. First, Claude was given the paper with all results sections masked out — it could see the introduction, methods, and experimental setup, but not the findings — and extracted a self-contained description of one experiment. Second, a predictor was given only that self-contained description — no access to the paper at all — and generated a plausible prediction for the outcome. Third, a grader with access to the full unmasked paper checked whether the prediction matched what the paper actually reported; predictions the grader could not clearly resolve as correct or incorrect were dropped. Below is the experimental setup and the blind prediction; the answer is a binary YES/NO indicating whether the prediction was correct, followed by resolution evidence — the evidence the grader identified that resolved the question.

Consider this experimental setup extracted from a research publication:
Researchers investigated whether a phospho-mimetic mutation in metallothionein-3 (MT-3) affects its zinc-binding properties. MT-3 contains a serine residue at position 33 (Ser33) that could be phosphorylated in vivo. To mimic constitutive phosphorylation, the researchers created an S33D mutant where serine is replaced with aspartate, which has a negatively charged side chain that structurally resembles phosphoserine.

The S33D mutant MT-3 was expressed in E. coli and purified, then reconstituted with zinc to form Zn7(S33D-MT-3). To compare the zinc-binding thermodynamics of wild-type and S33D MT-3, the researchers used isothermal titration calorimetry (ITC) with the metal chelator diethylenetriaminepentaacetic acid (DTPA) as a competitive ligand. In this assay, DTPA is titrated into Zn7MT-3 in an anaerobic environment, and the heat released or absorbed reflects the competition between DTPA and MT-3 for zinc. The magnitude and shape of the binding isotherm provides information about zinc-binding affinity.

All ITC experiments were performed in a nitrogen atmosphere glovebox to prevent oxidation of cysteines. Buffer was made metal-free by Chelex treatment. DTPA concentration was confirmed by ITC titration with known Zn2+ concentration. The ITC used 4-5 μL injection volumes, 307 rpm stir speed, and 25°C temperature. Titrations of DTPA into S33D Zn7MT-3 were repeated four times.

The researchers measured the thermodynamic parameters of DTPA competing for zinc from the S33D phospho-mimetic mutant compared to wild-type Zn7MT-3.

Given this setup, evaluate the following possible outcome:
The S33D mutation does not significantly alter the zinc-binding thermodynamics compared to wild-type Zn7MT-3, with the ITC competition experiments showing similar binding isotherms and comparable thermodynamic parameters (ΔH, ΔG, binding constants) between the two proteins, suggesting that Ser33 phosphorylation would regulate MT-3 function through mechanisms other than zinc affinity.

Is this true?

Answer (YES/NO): NO